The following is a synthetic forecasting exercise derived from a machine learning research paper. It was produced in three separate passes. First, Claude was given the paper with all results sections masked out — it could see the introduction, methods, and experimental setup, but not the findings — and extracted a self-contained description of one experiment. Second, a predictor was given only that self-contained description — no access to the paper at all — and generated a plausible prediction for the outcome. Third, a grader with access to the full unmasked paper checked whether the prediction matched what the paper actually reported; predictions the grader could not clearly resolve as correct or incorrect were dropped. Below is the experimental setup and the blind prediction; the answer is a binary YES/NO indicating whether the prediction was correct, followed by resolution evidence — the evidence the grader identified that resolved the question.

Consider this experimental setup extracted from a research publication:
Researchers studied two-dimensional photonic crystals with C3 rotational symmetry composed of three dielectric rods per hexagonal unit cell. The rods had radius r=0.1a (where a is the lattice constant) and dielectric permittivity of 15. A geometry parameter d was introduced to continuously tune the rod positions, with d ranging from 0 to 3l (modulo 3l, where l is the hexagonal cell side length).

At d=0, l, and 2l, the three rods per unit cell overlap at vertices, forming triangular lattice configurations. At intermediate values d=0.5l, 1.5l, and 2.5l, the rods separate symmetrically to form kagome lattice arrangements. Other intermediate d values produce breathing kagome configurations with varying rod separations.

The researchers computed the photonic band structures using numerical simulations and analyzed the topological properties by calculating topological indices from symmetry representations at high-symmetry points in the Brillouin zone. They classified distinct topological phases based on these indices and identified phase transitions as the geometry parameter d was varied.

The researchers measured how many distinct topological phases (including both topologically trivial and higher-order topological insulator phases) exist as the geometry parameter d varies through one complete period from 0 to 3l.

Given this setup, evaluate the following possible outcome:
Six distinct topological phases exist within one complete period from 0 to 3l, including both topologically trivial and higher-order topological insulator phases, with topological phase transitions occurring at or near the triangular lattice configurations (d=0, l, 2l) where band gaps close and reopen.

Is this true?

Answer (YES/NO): NO